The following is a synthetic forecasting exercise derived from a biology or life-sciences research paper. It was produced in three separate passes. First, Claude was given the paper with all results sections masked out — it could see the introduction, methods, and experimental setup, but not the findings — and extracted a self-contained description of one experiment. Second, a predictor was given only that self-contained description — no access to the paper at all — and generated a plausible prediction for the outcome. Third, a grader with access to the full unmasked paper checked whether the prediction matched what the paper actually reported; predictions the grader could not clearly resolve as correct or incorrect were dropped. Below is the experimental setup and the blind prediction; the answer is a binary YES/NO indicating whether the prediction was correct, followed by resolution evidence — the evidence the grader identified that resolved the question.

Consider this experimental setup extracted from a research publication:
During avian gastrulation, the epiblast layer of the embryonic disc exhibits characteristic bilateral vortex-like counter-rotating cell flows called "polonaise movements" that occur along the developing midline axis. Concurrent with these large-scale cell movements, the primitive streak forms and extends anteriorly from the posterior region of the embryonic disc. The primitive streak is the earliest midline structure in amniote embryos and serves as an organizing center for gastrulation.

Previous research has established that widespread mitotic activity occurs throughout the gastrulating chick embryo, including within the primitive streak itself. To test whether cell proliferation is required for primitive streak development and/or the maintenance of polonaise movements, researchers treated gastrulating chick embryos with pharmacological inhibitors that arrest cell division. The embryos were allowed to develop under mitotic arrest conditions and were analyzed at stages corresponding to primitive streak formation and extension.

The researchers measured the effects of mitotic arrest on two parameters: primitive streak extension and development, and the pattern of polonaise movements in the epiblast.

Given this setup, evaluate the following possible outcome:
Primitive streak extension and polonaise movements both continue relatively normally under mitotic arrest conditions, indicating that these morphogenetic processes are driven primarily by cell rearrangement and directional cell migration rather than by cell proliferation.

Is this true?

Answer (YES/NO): NO